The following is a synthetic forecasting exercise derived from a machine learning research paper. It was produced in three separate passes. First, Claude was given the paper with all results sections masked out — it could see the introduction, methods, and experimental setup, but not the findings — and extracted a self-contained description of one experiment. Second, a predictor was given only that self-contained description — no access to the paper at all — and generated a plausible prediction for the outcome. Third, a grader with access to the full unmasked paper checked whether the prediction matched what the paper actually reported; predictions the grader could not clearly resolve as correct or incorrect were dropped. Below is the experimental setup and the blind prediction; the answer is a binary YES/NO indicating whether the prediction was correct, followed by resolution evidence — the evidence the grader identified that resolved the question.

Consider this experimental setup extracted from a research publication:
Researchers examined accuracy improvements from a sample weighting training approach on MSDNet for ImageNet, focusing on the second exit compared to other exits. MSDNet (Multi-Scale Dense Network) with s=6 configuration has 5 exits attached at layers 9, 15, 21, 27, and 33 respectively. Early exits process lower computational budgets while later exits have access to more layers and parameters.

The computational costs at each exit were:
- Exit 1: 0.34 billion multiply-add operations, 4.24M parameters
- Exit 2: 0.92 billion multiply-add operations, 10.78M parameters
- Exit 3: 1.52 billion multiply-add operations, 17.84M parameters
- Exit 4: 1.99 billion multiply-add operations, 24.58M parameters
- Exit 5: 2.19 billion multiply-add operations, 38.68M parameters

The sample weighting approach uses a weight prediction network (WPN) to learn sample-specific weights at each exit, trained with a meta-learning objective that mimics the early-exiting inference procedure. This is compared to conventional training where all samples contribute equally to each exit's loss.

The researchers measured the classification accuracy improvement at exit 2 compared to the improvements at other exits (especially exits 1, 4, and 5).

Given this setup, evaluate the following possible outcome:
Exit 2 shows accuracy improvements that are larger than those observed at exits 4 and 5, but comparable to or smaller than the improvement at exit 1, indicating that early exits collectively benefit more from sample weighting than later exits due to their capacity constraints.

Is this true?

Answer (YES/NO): NO